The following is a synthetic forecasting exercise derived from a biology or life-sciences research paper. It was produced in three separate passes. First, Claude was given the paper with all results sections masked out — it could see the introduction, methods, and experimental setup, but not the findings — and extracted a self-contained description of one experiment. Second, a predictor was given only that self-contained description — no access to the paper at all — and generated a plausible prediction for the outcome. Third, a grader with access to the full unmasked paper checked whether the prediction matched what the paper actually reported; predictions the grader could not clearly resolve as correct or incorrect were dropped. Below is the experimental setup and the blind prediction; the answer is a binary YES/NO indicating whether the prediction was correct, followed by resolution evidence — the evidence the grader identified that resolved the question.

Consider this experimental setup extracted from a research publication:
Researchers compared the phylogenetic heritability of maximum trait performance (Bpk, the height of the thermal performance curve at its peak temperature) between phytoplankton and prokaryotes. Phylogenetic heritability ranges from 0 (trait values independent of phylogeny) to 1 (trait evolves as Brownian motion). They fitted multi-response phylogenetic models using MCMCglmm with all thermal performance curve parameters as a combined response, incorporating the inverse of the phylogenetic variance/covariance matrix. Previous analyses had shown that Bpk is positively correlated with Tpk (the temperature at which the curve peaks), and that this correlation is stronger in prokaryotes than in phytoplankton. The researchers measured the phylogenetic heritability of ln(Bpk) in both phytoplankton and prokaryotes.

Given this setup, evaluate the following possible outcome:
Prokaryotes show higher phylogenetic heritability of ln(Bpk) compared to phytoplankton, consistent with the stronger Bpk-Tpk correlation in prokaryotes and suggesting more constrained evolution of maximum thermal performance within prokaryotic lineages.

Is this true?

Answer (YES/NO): YES